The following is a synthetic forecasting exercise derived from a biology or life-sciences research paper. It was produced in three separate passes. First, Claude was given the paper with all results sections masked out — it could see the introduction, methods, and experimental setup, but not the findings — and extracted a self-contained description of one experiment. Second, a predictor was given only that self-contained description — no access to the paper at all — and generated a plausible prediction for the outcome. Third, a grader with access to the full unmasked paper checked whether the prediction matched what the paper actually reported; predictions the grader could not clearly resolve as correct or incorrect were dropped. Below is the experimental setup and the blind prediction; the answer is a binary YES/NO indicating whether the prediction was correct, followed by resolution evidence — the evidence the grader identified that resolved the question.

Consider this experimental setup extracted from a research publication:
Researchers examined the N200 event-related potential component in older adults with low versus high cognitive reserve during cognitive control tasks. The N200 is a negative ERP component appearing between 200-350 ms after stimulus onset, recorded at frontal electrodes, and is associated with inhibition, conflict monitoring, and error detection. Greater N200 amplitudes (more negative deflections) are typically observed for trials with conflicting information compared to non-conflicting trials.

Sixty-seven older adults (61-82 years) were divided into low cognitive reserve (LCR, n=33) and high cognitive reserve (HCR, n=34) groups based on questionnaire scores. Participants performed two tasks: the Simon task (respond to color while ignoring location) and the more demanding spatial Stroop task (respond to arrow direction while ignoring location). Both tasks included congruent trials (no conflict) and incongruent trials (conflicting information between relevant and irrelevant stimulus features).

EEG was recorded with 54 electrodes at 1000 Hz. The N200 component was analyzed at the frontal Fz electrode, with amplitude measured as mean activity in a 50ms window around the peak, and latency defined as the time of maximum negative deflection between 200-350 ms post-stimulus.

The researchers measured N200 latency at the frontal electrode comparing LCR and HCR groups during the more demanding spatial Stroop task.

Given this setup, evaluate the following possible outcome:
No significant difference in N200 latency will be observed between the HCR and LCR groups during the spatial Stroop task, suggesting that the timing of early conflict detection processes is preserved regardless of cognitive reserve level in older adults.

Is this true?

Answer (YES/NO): YES